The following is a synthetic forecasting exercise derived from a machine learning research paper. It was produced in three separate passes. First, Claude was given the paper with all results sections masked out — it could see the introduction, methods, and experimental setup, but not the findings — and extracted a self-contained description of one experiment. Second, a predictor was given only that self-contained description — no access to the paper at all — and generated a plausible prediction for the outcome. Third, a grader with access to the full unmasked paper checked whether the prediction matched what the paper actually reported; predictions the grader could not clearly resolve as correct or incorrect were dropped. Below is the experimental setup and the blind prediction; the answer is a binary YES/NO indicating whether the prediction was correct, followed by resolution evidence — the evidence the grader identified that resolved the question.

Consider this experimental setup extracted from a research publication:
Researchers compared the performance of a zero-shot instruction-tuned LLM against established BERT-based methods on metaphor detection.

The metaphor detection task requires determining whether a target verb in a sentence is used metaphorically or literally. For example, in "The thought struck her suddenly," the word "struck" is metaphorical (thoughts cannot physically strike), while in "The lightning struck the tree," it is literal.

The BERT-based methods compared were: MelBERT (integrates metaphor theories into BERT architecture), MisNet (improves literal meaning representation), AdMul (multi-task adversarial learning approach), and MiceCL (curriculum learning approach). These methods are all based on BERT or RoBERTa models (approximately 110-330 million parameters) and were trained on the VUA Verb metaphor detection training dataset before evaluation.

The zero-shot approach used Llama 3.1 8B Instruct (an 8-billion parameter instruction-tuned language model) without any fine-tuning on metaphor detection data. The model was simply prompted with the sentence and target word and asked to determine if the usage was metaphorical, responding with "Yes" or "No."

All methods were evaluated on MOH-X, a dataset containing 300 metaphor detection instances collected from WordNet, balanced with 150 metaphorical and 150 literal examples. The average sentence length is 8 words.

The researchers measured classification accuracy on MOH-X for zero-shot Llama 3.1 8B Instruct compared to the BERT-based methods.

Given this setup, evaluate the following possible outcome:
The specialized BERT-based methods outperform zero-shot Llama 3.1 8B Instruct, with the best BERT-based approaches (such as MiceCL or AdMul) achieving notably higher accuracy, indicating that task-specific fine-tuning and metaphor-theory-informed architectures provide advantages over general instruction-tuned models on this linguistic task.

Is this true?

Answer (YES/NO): YES